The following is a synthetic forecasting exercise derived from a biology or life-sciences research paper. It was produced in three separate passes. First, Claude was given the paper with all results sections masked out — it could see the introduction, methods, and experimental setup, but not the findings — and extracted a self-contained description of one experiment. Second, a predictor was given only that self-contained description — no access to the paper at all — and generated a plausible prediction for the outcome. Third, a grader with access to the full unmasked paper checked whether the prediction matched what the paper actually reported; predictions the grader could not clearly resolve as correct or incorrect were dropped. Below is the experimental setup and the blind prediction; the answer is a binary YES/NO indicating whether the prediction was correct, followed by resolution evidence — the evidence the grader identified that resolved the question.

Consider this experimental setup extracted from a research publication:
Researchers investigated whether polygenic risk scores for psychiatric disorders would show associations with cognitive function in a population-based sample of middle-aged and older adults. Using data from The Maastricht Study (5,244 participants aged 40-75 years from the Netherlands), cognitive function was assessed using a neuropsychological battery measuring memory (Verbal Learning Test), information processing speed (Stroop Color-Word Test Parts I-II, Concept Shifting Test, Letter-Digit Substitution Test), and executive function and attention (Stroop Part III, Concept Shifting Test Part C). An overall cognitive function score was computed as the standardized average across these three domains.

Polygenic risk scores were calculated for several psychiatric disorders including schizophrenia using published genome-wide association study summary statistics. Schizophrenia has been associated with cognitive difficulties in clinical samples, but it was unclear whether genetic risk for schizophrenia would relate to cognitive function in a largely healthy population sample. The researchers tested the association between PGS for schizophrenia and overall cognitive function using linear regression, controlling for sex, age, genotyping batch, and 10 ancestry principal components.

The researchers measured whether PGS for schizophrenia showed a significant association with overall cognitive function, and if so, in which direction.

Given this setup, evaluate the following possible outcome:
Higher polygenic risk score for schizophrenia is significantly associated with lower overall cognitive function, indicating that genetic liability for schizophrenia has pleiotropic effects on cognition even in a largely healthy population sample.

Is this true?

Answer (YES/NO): YES